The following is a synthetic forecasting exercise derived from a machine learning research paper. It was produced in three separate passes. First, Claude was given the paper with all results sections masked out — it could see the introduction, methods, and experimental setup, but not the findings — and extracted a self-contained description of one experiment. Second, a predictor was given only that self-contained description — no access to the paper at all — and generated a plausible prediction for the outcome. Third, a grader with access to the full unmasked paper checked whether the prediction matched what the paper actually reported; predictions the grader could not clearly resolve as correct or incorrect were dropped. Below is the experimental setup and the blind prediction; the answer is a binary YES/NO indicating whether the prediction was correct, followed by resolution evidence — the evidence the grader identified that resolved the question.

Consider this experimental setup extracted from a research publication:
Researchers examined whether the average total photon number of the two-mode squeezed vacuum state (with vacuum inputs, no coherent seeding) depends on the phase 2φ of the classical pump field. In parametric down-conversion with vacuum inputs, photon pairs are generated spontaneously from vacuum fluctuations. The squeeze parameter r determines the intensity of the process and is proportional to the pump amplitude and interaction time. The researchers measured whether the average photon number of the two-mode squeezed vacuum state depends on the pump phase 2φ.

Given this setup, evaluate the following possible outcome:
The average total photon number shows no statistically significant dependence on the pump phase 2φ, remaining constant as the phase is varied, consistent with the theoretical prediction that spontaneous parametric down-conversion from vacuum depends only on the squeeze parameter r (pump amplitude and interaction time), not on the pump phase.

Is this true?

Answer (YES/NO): YES